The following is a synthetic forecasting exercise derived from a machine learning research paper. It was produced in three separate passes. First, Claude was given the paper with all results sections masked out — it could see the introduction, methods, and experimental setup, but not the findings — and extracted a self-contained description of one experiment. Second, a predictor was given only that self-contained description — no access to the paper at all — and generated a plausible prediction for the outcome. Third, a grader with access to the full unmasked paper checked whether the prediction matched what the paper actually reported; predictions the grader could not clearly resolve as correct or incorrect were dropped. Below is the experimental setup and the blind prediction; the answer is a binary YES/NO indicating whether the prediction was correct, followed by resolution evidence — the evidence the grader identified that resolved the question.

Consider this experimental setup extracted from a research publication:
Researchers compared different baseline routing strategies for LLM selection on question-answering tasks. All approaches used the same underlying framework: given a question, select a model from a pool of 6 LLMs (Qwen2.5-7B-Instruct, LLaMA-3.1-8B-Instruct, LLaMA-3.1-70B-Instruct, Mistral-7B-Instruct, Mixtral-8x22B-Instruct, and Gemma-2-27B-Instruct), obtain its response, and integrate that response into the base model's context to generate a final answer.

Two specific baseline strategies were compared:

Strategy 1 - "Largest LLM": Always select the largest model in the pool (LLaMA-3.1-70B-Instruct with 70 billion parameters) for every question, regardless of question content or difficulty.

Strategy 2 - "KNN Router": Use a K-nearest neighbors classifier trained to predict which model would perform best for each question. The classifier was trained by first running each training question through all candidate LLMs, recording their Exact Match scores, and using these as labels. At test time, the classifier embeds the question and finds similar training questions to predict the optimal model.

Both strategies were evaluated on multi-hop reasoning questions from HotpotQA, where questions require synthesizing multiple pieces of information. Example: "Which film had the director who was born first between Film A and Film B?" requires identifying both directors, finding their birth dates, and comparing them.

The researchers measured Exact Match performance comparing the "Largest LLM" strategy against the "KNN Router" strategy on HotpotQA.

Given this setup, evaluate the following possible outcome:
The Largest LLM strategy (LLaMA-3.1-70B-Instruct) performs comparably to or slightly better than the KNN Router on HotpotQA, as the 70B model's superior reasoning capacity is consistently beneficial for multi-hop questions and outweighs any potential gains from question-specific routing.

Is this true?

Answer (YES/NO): NO